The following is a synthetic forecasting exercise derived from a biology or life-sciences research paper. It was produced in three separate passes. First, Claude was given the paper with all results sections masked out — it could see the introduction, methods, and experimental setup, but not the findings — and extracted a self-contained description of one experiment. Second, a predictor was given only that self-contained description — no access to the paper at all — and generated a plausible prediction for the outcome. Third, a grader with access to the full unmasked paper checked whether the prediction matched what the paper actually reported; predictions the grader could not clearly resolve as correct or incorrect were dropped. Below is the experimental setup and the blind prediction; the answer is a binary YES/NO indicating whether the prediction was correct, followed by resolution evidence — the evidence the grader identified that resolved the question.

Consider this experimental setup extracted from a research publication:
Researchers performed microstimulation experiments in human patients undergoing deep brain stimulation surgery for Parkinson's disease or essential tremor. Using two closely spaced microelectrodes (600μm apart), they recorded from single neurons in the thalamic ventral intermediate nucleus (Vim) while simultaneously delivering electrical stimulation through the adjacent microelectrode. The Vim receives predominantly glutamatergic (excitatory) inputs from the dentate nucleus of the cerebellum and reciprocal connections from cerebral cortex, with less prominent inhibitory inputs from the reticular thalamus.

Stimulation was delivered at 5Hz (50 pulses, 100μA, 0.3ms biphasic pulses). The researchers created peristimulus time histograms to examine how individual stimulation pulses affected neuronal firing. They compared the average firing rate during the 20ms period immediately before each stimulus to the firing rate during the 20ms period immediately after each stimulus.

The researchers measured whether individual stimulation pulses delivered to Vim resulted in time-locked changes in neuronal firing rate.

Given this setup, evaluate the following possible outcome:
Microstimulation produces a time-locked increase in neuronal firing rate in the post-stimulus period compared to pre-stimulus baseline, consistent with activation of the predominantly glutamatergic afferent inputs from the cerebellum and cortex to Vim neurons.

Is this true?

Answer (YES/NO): YES